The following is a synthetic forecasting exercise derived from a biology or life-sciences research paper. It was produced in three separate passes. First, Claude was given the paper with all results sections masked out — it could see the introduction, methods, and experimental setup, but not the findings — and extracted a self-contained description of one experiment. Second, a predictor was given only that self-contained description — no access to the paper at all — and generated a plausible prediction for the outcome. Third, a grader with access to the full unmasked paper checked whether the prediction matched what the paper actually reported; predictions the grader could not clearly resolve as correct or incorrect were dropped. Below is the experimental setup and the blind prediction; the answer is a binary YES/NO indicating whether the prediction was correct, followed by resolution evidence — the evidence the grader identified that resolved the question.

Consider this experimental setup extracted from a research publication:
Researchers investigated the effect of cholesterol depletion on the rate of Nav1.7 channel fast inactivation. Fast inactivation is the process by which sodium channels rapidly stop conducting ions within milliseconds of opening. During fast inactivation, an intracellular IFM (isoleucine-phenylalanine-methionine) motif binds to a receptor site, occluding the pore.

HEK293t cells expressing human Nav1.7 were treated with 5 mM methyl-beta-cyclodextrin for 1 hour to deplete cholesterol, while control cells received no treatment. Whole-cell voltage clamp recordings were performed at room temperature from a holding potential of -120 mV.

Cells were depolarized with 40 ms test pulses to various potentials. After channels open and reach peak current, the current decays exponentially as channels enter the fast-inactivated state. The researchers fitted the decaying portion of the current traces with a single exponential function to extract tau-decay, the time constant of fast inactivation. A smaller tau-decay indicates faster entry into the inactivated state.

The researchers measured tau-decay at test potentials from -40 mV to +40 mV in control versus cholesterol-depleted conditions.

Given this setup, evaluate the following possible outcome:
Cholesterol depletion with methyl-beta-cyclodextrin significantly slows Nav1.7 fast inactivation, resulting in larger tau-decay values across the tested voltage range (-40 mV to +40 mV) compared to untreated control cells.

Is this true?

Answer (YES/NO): NO